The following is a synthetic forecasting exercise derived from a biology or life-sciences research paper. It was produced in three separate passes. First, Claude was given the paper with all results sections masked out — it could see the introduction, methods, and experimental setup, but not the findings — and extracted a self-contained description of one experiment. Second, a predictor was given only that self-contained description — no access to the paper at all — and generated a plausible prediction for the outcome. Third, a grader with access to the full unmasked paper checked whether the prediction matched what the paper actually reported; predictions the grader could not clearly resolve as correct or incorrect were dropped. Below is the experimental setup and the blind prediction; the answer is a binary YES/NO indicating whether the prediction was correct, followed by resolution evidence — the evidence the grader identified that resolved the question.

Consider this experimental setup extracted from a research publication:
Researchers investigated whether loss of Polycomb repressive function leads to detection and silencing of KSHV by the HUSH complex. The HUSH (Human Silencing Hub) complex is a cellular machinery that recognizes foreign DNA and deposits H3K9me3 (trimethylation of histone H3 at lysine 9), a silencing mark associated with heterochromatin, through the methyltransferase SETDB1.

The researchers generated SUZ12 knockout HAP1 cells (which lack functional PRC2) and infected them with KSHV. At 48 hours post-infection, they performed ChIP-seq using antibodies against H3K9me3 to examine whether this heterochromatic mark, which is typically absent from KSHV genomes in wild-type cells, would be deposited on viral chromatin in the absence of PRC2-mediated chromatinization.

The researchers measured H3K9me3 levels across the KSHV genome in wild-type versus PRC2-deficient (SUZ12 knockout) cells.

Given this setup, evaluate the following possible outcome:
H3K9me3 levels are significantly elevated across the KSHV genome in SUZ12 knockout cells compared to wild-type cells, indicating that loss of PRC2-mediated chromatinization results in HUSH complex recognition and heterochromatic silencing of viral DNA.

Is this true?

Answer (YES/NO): YES